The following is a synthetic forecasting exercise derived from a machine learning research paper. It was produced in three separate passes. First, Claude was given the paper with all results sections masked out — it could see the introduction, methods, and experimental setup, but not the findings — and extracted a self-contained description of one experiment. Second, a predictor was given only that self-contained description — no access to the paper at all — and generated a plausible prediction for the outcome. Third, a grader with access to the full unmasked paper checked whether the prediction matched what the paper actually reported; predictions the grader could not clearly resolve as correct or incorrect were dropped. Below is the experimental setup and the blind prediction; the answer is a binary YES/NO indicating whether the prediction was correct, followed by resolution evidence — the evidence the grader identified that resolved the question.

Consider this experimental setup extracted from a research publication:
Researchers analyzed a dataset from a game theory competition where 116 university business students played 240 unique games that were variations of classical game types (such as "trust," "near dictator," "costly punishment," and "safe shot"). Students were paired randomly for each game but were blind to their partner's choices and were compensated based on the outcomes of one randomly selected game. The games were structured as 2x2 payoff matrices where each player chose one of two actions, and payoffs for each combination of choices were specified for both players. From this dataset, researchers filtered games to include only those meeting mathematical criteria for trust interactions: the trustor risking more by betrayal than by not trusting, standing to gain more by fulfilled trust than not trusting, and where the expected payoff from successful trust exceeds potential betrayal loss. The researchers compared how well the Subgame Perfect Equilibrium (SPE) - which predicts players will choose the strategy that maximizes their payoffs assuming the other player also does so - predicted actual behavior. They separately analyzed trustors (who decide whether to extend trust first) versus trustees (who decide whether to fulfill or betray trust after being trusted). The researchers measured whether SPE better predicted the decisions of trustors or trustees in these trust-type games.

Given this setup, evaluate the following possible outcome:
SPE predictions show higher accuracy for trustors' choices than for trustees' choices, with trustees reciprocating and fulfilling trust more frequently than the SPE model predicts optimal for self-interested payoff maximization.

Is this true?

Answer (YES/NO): NO